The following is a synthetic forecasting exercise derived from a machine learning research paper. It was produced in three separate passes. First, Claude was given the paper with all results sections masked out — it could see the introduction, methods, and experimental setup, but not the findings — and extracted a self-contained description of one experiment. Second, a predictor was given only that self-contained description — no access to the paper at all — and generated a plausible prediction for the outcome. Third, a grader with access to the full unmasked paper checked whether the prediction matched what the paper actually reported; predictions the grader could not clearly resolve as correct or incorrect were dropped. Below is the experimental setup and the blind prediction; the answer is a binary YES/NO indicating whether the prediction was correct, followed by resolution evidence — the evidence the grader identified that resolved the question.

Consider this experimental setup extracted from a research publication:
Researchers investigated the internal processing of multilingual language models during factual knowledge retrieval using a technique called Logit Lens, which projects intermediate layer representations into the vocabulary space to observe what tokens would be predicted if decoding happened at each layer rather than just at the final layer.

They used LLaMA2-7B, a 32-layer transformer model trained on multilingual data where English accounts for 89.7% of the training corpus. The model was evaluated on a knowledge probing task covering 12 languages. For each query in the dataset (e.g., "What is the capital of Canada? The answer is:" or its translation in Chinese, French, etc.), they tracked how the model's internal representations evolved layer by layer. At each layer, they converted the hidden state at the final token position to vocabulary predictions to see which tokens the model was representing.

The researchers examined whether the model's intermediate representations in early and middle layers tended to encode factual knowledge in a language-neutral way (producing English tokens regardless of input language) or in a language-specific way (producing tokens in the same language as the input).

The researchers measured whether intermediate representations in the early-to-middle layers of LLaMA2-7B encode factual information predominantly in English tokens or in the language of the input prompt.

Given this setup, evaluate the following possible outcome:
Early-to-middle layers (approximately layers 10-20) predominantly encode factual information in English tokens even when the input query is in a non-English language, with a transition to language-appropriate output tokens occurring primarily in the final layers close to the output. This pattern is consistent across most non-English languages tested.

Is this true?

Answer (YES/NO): NO